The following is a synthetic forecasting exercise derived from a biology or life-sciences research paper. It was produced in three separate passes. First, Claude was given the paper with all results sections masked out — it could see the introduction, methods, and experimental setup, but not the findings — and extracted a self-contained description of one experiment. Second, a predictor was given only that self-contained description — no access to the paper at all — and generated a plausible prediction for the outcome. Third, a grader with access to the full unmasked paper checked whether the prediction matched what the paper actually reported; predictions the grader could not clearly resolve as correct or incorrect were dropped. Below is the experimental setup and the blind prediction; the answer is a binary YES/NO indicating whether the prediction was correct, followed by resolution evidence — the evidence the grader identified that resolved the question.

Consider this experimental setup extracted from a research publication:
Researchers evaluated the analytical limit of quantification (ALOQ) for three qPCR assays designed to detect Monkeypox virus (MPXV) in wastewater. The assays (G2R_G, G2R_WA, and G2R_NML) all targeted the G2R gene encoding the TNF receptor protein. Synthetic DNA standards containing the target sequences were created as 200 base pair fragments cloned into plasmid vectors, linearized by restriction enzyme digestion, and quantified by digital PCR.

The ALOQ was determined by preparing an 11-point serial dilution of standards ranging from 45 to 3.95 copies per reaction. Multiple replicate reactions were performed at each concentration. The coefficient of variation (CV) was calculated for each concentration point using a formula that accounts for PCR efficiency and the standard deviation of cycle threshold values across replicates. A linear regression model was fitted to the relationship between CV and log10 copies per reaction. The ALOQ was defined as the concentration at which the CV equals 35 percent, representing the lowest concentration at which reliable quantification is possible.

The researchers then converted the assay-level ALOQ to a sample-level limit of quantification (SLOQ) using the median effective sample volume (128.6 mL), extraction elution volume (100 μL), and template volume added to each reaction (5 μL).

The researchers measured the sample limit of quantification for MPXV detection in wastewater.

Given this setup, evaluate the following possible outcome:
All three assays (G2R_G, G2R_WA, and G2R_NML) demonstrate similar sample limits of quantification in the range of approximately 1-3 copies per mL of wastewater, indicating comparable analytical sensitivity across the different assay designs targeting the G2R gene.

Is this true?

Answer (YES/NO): NO